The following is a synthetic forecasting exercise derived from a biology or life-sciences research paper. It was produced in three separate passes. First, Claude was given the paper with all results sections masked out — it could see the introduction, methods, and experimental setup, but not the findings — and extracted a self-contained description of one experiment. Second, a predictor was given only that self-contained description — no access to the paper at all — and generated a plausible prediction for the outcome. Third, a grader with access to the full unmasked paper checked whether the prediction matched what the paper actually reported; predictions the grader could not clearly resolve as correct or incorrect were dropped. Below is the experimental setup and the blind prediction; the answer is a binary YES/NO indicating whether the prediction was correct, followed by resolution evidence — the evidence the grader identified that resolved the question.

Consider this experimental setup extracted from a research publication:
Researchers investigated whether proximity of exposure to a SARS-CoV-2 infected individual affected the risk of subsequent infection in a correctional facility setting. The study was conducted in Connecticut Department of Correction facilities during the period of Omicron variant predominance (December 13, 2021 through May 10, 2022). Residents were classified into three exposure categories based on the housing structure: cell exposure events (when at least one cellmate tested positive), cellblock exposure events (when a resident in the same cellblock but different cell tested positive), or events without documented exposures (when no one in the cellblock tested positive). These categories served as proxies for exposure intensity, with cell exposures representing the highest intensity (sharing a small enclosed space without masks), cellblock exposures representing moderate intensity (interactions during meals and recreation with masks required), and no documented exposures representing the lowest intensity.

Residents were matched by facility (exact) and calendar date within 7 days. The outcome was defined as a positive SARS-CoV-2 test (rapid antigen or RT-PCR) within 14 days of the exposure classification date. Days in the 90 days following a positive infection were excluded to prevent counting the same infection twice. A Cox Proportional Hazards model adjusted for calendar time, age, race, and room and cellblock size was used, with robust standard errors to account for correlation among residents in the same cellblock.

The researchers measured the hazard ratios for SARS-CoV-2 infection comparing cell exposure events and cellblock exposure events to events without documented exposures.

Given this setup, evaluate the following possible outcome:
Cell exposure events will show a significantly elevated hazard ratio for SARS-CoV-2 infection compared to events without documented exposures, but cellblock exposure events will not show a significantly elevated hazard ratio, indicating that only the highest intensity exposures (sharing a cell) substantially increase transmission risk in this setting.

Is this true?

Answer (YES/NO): NO